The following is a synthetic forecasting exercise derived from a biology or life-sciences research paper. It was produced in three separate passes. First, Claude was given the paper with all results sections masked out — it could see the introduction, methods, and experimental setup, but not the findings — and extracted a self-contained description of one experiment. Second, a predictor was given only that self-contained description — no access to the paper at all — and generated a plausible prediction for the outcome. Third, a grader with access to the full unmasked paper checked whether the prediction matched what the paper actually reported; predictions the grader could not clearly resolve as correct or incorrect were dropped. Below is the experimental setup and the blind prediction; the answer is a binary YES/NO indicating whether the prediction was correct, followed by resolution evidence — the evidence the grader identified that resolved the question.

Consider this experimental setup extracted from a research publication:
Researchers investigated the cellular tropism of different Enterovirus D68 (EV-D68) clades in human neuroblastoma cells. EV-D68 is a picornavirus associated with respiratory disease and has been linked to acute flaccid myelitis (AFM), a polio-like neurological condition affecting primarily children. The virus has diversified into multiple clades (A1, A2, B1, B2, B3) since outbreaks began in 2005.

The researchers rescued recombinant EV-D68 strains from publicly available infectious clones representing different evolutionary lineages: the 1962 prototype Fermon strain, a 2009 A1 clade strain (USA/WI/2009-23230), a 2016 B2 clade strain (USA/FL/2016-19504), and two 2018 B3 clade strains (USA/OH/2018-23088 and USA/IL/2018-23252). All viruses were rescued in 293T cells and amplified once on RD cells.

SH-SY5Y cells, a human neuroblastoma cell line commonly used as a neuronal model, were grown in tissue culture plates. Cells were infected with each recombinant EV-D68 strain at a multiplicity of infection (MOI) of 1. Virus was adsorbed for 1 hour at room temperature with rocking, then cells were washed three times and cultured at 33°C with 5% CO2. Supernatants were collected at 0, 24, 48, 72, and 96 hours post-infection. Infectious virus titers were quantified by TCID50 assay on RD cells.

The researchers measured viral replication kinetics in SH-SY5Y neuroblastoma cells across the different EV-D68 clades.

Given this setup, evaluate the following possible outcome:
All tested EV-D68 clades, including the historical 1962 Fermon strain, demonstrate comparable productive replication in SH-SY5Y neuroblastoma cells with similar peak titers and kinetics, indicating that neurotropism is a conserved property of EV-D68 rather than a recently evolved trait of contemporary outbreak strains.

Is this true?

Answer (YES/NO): NO